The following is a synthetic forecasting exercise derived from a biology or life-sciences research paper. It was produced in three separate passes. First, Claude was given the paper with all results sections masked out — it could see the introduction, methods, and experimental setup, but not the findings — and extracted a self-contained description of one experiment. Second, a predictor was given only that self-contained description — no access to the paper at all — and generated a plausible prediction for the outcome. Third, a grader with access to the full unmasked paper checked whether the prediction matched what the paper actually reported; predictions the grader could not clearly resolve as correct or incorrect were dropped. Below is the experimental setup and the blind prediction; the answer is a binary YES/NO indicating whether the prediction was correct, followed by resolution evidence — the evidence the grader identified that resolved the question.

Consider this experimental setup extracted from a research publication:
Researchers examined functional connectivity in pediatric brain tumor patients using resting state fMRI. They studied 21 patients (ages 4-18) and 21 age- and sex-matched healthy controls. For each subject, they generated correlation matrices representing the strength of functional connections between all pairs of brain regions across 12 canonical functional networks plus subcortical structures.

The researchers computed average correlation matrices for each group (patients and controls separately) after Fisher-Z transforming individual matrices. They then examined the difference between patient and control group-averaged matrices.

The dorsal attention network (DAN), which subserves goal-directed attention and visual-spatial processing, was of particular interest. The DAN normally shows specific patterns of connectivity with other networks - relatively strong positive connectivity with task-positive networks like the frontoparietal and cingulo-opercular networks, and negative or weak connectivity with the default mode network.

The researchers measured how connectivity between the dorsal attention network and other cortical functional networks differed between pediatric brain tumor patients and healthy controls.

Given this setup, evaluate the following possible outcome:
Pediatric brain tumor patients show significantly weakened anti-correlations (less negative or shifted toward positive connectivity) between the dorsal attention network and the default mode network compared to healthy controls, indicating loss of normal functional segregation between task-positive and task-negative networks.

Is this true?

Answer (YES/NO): YES